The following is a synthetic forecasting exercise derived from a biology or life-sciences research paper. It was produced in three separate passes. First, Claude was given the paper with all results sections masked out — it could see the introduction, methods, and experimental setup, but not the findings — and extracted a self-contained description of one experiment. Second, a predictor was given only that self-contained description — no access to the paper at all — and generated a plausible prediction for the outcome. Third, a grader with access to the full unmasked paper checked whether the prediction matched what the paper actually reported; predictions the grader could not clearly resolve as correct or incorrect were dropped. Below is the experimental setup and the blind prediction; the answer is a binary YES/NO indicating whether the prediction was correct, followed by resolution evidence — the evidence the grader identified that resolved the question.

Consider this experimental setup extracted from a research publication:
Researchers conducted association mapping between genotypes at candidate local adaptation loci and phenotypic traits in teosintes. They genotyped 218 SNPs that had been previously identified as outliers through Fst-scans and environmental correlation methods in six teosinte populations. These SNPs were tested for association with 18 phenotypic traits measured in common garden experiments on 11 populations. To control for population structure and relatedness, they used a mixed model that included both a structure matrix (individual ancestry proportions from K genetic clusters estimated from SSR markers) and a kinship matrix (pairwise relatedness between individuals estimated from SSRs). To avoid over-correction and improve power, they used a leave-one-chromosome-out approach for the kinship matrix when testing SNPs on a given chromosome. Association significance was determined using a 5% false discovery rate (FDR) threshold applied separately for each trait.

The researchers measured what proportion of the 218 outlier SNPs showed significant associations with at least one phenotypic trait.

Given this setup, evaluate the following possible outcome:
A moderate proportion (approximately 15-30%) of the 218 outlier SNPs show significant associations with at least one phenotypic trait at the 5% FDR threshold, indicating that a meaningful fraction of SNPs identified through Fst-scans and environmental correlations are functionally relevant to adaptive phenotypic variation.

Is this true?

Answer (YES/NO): NO